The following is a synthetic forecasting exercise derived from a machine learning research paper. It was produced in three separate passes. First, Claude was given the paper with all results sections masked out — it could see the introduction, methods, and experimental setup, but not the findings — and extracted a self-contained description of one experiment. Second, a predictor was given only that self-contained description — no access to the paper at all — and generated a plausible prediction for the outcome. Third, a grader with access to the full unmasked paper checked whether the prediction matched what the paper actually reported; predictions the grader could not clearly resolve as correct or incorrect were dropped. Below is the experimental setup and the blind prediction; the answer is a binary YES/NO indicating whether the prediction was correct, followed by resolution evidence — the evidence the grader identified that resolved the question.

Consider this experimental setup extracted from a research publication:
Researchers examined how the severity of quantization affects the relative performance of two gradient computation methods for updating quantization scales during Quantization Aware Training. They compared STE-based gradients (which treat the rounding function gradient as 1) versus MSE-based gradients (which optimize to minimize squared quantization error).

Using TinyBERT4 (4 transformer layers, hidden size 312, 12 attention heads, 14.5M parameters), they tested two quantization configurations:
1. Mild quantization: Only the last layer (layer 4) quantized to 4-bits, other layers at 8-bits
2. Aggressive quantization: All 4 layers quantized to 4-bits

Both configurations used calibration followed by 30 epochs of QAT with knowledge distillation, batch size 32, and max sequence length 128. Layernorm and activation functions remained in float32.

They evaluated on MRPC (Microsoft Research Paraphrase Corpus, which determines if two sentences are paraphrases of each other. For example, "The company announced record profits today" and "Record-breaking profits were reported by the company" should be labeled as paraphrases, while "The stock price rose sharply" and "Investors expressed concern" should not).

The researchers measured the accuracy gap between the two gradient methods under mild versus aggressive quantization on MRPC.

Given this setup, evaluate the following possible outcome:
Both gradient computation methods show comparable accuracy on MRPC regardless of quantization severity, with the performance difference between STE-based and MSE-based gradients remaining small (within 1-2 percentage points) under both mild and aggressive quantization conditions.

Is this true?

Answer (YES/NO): NO